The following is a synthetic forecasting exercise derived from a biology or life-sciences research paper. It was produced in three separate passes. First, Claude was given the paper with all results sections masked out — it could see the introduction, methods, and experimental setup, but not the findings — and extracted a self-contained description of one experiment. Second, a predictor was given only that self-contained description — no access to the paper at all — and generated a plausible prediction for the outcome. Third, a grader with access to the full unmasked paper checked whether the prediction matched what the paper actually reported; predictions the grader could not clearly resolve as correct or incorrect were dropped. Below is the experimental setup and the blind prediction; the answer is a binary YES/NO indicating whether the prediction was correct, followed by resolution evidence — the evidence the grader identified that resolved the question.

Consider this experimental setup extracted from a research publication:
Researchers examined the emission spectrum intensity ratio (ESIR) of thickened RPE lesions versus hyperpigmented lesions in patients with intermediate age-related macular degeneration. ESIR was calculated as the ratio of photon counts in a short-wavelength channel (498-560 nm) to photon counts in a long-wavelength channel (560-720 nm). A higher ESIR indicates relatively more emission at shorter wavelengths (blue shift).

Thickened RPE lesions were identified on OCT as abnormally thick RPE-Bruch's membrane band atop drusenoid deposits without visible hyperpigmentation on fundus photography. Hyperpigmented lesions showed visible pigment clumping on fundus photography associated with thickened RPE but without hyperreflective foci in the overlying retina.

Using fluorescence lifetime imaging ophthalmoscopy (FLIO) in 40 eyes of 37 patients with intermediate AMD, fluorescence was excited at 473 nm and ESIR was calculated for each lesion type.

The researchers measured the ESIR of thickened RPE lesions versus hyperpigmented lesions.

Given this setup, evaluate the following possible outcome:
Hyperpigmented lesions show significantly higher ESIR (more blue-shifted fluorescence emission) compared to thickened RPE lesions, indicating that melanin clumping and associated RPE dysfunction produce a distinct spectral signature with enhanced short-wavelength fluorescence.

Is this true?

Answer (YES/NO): YES